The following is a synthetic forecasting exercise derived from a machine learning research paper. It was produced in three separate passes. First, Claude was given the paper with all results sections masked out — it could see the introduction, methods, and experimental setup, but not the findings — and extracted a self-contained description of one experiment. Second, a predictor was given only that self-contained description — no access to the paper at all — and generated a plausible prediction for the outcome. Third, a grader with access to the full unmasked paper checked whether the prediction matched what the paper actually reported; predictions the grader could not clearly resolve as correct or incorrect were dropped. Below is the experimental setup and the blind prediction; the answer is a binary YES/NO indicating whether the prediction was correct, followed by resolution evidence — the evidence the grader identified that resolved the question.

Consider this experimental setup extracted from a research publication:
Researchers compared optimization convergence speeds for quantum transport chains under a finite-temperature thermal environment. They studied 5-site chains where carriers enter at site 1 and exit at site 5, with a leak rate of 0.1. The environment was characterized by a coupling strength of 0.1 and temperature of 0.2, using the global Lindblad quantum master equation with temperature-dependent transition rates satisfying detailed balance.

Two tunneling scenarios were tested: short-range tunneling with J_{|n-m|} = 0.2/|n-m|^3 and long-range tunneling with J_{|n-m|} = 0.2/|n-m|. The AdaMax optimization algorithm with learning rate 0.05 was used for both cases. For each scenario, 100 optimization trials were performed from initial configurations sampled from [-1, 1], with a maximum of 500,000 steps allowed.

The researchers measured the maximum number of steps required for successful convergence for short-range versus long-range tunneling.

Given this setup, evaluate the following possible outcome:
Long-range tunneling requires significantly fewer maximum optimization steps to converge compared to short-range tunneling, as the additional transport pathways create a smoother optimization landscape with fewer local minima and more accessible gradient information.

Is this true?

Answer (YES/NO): YES